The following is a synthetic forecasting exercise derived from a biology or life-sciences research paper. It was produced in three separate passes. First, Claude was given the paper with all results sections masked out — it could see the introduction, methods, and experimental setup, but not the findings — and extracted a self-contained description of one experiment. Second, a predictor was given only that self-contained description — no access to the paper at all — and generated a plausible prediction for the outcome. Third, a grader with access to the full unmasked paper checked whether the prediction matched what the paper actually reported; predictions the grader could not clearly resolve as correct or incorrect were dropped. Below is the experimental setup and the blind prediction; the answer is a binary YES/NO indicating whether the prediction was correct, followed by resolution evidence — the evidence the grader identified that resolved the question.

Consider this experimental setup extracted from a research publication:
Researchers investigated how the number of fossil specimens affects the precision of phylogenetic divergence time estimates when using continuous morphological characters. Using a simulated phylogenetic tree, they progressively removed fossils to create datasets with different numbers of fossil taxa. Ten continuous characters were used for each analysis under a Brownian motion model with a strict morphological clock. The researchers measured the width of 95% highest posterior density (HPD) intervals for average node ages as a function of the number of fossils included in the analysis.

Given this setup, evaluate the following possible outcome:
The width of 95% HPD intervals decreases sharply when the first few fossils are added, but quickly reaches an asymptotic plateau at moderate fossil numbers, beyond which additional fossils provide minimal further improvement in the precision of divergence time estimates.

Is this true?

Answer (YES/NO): NO